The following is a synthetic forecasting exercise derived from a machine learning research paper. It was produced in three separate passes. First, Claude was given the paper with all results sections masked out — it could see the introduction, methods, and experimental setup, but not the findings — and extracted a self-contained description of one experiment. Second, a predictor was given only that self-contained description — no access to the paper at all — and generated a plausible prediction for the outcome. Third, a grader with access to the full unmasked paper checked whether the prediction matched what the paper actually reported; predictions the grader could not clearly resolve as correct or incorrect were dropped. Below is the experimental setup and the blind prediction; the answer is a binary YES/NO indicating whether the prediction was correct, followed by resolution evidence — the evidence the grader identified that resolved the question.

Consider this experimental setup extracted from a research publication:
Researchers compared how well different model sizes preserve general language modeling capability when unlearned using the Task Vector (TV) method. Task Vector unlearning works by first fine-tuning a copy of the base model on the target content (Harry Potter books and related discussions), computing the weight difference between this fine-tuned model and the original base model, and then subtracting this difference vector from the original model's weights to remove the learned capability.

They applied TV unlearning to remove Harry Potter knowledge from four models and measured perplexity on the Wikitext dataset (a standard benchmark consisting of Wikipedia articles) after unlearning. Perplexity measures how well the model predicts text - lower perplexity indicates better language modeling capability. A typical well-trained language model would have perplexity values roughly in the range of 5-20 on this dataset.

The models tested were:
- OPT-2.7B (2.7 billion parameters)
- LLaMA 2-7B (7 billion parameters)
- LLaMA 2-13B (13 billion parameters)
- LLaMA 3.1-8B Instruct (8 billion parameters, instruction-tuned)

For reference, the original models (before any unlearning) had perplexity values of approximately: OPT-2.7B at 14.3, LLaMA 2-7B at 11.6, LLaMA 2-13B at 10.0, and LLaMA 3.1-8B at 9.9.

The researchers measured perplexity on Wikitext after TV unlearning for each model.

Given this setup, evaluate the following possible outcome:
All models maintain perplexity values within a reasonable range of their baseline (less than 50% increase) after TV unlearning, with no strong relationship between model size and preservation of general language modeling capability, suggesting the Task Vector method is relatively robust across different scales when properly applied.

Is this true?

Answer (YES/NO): NO